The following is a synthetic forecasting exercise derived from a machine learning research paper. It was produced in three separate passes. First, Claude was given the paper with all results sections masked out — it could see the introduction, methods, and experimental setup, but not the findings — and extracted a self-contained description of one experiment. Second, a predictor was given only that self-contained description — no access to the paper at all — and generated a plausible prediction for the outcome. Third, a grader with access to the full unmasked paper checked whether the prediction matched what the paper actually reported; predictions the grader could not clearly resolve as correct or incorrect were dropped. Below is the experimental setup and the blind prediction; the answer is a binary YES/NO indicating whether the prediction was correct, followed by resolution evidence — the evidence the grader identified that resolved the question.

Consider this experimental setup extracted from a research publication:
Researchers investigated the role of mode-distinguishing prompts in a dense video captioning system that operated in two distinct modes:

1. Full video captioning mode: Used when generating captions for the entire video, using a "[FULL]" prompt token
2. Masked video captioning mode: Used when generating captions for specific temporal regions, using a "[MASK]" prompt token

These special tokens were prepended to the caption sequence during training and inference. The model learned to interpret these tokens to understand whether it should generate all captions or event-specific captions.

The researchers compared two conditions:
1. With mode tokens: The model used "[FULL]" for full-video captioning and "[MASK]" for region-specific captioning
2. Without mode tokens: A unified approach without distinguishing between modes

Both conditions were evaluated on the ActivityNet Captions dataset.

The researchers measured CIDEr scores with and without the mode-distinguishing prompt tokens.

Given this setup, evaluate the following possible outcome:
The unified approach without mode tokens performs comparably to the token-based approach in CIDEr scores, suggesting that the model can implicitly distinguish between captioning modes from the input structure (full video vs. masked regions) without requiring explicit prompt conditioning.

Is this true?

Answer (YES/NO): NO